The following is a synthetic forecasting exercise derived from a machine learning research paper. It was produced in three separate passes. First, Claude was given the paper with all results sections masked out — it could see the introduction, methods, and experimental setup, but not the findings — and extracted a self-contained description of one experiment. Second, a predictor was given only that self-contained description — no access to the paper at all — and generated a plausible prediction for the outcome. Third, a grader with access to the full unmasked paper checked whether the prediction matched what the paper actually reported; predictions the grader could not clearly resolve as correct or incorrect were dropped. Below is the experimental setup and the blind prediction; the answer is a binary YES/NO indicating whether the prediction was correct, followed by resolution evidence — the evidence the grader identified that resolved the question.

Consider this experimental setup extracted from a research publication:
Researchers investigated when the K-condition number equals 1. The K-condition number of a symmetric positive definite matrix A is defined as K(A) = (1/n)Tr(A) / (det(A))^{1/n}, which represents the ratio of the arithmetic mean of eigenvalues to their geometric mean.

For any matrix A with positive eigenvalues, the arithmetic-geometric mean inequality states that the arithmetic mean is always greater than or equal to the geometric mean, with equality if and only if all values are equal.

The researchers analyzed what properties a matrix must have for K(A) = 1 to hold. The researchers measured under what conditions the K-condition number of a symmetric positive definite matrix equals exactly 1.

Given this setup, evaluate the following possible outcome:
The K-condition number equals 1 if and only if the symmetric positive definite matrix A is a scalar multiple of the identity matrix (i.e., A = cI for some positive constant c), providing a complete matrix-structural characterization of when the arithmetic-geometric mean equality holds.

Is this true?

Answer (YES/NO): YES